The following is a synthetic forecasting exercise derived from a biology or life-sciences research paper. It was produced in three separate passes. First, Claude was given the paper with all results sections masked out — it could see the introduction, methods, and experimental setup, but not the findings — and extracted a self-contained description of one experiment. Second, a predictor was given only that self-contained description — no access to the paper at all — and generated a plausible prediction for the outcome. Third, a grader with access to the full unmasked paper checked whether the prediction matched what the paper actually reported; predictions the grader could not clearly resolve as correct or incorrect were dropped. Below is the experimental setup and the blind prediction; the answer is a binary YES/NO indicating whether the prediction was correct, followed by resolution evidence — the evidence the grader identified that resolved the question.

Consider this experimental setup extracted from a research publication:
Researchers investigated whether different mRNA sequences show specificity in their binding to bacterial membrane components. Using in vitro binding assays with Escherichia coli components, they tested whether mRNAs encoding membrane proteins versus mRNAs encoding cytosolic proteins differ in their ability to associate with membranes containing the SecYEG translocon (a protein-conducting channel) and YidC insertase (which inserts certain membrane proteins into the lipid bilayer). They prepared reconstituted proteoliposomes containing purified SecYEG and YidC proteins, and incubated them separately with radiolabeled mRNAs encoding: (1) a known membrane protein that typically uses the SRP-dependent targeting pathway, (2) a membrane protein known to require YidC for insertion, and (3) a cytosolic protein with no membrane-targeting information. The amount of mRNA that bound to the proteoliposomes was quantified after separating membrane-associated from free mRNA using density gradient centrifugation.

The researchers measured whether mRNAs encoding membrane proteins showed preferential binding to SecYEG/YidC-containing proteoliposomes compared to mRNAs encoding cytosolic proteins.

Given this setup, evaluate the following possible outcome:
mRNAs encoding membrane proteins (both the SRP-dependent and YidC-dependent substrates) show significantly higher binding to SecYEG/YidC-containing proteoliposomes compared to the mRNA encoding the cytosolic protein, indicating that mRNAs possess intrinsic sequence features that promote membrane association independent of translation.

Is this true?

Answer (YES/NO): NO